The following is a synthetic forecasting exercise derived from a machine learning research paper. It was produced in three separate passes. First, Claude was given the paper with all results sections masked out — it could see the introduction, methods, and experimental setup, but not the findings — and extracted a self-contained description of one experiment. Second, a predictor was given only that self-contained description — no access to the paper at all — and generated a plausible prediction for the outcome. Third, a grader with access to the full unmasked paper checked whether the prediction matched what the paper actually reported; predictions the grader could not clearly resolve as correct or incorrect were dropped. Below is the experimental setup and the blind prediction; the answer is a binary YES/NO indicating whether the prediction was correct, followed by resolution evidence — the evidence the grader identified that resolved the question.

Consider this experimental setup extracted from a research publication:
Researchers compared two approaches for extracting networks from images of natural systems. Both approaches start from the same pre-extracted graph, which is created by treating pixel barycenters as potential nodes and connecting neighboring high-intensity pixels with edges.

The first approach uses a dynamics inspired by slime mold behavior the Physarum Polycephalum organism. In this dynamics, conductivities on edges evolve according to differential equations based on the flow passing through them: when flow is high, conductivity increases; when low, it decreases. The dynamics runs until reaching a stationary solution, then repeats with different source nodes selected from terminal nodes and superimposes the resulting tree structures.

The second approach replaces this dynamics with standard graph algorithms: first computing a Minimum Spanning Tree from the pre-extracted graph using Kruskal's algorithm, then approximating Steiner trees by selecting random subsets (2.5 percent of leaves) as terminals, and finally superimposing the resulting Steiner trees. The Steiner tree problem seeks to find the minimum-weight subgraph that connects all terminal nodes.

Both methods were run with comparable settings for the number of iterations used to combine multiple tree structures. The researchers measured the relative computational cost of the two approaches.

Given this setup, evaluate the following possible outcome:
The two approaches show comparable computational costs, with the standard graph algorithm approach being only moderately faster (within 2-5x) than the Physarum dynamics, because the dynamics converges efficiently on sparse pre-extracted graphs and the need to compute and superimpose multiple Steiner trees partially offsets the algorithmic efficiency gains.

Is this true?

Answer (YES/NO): NO